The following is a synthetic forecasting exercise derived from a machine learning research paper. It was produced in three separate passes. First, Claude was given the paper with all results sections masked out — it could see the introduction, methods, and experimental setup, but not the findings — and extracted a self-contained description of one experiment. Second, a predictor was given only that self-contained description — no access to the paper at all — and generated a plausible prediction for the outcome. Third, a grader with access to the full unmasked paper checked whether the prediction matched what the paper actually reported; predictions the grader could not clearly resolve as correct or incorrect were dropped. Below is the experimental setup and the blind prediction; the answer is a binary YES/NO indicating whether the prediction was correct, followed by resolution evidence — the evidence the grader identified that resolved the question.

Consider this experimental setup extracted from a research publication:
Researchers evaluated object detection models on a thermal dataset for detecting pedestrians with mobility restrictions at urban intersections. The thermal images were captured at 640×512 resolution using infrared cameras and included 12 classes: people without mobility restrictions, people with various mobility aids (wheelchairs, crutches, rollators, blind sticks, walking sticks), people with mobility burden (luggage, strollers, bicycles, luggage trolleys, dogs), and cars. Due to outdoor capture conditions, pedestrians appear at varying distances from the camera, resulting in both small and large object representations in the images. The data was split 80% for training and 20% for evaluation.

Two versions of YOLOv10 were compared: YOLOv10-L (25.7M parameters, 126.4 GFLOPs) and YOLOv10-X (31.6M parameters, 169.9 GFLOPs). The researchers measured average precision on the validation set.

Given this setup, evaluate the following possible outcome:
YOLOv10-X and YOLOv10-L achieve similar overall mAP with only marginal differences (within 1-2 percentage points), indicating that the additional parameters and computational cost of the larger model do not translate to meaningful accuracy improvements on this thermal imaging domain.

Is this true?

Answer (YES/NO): YES